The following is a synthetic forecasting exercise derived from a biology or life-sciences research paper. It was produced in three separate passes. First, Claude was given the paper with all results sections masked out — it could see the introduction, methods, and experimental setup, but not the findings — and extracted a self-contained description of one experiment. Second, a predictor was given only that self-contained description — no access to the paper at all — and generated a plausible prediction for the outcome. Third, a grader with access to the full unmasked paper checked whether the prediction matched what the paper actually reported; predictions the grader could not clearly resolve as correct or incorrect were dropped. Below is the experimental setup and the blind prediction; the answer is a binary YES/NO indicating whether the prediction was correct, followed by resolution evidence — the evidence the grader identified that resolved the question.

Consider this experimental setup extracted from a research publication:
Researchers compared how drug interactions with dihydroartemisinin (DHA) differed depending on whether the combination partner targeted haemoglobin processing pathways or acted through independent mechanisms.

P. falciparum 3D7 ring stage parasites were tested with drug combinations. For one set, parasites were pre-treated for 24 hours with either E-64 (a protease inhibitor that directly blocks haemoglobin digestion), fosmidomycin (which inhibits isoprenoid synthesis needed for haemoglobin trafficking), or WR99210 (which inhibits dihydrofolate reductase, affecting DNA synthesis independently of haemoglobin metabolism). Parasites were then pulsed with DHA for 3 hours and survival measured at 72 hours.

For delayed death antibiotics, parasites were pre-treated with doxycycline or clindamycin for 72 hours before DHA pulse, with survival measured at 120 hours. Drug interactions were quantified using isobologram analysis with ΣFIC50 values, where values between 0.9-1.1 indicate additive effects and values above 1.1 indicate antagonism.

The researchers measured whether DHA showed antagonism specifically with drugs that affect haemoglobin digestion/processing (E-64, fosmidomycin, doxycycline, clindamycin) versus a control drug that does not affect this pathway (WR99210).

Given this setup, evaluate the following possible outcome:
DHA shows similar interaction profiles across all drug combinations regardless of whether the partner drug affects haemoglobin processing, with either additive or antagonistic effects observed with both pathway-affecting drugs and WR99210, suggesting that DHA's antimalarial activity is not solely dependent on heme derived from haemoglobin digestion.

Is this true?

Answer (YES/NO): NO